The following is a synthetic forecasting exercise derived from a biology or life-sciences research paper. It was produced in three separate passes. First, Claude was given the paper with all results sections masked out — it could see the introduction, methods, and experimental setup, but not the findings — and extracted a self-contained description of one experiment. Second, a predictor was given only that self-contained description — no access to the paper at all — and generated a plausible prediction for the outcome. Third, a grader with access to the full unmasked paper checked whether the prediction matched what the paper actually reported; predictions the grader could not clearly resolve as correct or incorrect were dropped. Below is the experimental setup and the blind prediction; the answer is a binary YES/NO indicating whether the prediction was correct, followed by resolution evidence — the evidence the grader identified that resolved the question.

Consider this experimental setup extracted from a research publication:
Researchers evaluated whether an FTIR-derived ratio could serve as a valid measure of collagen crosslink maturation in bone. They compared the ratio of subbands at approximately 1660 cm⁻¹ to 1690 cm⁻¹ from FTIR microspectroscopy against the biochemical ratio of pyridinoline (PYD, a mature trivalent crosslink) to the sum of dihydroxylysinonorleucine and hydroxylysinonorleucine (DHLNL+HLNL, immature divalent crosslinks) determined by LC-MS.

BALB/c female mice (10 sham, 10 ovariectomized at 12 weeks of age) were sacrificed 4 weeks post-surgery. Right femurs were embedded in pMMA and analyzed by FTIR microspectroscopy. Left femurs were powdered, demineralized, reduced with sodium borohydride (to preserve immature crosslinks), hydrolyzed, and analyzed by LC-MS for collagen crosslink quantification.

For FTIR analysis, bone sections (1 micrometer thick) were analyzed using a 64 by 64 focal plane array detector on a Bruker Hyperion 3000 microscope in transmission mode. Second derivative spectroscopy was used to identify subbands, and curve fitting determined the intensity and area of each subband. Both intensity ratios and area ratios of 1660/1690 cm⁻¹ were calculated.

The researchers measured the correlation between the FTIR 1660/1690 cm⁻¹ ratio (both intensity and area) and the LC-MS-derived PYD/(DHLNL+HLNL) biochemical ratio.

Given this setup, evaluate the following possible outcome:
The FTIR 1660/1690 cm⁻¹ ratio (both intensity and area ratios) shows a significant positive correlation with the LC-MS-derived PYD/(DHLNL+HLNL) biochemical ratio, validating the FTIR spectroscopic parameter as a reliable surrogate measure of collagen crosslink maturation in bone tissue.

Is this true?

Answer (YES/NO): YES